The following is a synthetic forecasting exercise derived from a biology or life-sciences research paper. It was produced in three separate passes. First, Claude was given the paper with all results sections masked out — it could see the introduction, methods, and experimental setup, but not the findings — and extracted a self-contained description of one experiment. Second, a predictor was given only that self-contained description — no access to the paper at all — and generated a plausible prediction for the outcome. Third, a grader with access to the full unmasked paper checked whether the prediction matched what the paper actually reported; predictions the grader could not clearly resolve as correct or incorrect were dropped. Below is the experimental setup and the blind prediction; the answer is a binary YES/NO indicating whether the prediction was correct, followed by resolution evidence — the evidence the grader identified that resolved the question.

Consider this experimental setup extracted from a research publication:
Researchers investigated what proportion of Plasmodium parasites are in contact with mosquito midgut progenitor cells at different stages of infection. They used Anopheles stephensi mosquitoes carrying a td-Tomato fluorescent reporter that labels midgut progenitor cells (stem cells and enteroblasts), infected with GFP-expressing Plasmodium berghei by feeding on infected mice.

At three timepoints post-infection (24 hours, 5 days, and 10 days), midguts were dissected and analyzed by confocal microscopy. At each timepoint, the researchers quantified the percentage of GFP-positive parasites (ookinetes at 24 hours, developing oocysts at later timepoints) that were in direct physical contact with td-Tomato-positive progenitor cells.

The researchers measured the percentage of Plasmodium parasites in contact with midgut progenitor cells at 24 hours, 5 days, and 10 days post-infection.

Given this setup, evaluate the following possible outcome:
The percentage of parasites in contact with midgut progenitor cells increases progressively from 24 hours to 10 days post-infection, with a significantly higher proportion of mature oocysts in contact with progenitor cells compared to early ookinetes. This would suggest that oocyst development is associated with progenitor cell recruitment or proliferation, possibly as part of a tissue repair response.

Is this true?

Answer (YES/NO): YES